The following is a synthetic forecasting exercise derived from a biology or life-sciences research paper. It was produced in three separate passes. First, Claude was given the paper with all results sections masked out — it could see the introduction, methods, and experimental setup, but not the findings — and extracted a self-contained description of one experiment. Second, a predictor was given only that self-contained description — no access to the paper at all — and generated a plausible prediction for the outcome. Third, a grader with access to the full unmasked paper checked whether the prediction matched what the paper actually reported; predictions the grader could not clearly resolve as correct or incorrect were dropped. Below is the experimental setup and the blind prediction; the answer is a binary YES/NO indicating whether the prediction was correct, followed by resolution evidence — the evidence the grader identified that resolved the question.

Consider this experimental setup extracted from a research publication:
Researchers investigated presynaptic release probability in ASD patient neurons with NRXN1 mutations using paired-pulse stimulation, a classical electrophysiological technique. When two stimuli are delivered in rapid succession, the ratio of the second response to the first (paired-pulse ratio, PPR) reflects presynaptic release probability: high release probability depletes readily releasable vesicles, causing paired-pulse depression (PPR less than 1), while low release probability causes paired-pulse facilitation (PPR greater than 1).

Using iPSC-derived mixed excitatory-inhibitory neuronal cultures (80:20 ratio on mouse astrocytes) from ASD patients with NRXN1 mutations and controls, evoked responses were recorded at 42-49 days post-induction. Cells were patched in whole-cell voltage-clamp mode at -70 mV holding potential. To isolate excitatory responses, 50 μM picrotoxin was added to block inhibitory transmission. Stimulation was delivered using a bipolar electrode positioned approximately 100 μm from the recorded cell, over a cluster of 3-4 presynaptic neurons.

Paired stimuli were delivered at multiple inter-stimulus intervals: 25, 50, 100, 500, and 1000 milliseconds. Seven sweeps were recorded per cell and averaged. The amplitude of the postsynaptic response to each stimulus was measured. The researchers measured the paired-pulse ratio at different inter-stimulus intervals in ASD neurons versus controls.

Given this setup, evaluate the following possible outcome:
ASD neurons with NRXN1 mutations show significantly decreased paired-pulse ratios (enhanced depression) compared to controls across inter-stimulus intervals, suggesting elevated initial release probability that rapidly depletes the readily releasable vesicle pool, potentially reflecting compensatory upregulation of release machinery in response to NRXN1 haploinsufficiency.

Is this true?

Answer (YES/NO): NO